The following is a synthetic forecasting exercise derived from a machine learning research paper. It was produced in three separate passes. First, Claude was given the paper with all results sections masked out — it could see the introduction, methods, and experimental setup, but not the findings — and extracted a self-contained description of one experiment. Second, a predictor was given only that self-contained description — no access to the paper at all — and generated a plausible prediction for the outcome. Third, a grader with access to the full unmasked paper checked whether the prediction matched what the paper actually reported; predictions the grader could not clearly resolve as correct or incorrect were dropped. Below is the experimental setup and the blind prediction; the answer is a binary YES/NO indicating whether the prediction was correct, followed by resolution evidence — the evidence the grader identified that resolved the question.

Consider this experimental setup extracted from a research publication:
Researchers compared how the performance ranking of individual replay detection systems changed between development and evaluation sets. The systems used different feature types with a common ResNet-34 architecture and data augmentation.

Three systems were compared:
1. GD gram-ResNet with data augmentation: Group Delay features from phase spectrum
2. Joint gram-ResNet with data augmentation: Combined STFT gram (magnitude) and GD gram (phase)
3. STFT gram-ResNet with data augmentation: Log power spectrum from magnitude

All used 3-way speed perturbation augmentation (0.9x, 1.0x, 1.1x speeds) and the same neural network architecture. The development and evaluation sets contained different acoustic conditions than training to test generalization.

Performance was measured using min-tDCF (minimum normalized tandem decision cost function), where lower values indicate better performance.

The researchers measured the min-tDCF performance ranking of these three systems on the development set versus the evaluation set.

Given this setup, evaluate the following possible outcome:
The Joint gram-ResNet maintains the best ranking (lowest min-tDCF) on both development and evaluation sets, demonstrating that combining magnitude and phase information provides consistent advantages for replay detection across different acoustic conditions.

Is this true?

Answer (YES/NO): NO